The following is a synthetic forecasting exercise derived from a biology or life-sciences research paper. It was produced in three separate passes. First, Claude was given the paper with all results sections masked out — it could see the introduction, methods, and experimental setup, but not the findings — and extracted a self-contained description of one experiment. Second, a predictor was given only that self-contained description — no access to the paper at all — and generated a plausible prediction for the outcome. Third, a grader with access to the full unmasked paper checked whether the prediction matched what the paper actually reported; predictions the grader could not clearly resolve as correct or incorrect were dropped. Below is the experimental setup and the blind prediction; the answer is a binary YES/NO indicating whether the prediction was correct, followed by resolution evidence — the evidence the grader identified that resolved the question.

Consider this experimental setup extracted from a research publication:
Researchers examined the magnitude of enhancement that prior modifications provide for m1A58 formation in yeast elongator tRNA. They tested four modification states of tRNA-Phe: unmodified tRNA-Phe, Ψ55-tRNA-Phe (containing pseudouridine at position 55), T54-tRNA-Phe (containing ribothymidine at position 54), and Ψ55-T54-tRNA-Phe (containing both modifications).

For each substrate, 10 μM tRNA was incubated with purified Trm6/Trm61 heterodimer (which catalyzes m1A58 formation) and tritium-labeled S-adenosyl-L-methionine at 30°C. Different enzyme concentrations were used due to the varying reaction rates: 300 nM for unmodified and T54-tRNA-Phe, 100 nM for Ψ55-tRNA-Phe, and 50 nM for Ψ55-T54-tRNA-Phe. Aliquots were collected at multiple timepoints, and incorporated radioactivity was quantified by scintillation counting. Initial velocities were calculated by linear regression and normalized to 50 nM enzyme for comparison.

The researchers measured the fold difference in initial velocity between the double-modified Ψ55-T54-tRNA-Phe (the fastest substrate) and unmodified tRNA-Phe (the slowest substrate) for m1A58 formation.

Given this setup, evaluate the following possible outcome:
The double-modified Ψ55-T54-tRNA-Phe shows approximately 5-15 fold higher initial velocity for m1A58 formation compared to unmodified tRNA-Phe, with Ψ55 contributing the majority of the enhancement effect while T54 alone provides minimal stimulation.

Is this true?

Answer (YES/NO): NO